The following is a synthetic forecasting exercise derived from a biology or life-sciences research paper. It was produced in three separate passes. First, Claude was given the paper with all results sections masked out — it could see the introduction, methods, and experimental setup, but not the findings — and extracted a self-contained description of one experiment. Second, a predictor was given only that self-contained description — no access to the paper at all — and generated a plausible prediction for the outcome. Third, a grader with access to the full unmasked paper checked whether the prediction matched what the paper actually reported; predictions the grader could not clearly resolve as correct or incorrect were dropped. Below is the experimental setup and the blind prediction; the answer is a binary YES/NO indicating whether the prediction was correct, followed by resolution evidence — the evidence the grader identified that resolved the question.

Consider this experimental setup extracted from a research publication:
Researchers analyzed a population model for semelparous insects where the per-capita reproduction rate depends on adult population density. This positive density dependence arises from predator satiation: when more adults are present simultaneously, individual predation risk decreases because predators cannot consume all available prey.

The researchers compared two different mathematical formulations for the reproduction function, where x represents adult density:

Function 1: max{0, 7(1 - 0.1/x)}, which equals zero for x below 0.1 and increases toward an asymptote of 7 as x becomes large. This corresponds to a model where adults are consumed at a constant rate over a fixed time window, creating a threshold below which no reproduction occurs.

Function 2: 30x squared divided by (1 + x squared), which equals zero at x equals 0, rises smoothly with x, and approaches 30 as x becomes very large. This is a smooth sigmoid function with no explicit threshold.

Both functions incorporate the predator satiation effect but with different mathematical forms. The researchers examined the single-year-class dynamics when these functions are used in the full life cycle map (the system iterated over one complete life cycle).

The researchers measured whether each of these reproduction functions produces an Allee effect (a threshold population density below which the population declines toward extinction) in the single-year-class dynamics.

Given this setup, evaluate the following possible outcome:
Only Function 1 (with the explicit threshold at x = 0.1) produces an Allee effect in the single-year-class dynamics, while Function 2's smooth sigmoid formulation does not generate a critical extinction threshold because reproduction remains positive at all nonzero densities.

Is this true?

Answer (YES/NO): NO